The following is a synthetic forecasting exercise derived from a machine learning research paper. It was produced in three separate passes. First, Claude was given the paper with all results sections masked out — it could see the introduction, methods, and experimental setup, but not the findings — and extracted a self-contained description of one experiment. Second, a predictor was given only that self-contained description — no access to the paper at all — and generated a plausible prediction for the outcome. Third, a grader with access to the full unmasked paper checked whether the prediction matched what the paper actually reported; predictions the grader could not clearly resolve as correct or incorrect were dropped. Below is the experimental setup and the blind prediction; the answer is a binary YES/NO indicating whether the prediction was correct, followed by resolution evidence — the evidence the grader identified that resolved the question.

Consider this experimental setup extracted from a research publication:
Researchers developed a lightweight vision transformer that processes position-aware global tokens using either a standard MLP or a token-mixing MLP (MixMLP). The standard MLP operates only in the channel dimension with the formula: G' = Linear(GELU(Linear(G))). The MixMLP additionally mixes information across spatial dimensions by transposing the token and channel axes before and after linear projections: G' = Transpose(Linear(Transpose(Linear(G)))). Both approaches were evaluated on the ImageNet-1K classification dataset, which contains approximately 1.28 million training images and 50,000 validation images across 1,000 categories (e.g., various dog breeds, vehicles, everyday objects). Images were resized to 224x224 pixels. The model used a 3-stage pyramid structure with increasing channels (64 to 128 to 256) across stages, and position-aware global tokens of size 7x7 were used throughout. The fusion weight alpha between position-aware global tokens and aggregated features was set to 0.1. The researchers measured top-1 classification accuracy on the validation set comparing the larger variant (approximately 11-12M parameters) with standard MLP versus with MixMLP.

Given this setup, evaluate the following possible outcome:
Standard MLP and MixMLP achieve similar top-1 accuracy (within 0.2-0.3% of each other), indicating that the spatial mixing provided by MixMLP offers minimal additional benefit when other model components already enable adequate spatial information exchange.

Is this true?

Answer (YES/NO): NO